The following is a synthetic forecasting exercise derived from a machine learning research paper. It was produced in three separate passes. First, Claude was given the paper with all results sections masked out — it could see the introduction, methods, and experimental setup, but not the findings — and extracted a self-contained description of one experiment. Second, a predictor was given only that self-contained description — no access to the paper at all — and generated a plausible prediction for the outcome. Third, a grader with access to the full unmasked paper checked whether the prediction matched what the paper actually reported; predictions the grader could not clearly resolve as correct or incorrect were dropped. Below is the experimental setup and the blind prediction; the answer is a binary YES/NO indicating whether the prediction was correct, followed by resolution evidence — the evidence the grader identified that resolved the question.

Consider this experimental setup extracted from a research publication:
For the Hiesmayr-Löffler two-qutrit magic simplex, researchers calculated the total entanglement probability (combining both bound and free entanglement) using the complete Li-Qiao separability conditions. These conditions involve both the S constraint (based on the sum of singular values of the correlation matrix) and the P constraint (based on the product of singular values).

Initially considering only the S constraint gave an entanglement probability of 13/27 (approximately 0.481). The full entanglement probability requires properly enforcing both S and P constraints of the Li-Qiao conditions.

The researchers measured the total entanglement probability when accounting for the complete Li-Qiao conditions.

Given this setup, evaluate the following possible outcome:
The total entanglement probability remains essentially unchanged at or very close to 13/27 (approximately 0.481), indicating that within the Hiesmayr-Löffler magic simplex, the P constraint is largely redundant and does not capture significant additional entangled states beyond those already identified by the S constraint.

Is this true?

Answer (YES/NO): NO